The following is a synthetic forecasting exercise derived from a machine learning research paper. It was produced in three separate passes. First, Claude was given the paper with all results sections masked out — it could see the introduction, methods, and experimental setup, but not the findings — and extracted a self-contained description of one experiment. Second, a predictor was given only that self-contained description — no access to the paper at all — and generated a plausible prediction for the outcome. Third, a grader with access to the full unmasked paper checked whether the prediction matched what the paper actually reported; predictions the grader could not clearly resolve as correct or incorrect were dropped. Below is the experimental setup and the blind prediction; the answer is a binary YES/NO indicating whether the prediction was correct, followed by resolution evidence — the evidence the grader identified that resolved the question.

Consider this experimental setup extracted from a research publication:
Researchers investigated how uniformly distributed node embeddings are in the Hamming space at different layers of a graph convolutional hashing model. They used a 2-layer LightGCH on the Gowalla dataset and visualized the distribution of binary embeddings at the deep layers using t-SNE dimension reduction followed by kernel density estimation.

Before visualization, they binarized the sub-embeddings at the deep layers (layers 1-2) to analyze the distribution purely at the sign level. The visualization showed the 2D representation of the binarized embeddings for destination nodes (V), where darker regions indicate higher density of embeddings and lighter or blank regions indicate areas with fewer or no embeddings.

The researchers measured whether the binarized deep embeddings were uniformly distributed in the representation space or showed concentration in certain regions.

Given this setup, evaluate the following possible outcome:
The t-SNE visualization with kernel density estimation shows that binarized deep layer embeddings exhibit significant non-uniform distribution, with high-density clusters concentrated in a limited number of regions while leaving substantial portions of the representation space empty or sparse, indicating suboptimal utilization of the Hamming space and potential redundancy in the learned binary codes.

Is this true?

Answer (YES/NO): YES